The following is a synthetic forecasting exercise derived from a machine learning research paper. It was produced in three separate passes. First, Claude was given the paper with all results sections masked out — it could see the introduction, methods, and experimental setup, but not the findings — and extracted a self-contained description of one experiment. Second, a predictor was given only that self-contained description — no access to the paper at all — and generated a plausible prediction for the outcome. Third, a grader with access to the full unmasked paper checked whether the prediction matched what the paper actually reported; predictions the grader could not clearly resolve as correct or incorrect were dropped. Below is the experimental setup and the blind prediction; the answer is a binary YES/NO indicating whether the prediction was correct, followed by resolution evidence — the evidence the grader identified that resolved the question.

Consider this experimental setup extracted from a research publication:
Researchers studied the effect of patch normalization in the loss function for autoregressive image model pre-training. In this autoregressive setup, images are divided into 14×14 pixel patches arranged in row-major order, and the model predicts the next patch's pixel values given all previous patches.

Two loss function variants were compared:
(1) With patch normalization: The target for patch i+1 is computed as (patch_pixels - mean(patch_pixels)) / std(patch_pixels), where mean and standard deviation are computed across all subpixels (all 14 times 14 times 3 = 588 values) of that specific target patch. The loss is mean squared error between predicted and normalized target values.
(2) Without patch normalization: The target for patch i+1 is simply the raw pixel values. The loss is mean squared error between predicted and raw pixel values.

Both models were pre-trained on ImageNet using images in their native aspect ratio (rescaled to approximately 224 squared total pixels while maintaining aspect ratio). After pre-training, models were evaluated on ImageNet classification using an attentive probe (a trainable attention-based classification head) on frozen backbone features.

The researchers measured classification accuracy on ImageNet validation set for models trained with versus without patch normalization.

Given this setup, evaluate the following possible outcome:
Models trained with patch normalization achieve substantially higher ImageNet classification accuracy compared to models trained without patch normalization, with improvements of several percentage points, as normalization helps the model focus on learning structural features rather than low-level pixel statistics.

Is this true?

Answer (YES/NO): YES